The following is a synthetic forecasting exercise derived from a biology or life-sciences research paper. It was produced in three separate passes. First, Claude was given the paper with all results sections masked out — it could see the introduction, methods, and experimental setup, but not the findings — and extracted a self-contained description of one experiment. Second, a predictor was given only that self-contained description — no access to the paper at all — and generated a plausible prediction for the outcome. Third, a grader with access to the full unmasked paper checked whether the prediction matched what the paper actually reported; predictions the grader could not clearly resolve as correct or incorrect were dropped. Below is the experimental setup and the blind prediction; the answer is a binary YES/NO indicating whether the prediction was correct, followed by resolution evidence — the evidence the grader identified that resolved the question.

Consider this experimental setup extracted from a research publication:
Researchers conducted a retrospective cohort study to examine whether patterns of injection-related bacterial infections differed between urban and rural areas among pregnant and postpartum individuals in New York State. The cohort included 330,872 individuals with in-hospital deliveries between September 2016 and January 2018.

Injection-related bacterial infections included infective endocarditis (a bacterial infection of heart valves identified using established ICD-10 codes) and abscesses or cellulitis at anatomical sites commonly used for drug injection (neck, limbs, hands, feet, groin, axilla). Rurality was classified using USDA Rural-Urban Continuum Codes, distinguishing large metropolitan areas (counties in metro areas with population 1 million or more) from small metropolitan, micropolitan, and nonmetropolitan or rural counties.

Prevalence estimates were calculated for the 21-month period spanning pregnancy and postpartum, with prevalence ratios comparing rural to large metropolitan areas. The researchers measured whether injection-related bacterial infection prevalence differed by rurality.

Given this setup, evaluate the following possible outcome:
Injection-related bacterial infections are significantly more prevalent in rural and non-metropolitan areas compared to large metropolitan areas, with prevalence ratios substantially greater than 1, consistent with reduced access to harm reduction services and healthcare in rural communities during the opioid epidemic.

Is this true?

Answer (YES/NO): YES